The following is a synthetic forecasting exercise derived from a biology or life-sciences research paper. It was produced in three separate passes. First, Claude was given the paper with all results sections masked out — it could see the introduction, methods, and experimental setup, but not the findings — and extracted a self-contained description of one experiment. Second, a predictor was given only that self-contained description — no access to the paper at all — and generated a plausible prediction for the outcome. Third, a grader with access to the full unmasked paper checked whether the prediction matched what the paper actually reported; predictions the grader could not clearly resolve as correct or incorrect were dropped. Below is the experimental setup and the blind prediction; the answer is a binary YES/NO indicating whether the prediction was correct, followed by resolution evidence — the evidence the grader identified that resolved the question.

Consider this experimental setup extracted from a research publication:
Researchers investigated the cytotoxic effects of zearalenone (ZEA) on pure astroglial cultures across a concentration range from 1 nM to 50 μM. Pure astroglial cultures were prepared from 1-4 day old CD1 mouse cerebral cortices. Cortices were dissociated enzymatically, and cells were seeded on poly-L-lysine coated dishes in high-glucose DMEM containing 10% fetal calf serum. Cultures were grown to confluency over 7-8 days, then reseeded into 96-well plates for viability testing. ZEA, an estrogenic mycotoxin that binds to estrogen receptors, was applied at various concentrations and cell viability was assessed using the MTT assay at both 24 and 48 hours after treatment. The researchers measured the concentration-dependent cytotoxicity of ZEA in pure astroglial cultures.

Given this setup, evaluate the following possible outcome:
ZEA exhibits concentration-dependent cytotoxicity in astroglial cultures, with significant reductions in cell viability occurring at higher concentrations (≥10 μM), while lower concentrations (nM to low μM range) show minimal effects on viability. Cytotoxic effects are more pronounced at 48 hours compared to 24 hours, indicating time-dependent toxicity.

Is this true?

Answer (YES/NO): NO